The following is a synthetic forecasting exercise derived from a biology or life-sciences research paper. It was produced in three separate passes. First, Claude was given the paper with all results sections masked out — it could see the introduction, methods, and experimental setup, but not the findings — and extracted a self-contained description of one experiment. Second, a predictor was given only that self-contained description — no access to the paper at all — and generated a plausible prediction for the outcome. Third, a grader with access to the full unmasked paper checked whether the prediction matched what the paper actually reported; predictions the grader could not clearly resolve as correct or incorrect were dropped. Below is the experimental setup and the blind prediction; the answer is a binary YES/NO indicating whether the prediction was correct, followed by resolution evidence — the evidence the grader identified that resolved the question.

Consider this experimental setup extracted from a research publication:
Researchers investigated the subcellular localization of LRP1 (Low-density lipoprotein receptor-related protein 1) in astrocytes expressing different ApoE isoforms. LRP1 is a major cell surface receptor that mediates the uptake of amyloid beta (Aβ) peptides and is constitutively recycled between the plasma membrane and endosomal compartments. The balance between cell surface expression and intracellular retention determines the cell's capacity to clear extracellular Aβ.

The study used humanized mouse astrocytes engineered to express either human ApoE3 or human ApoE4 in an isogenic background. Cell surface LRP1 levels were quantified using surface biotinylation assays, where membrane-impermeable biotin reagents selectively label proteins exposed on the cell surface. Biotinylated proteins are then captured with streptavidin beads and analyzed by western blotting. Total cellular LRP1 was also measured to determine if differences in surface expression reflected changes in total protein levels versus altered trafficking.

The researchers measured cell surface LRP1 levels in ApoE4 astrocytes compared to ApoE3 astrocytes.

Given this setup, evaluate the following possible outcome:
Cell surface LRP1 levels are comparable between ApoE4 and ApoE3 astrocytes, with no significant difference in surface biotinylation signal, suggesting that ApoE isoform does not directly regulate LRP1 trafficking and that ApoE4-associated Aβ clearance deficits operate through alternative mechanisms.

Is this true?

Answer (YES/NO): NO